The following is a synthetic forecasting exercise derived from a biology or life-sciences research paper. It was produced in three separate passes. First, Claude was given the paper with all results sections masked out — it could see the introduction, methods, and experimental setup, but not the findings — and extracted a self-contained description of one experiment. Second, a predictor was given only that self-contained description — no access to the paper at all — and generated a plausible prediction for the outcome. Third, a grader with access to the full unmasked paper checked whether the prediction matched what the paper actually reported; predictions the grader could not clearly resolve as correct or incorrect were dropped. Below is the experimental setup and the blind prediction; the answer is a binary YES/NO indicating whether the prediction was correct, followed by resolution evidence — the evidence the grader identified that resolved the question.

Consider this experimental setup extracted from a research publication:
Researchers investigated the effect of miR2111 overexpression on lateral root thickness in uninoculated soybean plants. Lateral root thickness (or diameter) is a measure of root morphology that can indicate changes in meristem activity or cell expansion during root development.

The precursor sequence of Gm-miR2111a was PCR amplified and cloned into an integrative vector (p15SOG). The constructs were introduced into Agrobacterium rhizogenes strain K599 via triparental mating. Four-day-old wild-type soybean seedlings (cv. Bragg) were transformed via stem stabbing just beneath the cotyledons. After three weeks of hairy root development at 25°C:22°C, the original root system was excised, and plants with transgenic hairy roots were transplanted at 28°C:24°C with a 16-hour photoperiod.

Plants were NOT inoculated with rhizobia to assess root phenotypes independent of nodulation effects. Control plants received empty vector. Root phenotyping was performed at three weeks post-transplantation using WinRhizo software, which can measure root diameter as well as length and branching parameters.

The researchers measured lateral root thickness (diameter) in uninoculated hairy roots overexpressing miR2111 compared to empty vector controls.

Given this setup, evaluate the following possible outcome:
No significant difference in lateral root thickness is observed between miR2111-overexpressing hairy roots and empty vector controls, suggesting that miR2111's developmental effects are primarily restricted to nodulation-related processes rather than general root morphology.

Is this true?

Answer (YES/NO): NO